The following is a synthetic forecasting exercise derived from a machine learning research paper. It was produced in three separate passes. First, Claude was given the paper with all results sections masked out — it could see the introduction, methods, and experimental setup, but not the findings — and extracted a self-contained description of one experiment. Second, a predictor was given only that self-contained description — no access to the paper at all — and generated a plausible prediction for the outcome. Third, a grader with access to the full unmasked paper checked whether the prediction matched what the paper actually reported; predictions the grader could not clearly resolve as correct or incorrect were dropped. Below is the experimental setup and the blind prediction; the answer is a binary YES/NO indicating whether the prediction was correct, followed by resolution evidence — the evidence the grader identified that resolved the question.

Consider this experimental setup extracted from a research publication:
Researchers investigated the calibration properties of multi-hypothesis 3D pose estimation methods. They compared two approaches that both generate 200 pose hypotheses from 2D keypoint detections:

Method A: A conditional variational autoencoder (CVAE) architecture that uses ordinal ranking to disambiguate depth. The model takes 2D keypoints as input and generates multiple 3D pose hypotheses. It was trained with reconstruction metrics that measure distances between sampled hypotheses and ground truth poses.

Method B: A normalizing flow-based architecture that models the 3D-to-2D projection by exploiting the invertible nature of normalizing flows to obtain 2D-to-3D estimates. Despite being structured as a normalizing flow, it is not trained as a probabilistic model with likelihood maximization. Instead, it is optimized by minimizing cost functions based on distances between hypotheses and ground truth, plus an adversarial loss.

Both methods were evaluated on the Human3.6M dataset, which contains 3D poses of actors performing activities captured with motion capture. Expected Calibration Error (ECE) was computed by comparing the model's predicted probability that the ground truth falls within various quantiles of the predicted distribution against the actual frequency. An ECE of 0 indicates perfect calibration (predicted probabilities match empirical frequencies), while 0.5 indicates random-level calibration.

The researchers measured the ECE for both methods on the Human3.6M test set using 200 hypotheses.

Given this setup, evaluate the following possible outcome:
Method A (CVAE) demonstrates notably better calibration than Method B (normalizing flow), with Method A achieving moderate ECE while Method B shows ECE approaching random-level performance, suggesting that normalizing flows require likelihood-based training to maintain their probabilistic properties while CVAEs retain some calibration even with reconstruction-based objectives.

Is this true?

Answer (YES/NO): NO